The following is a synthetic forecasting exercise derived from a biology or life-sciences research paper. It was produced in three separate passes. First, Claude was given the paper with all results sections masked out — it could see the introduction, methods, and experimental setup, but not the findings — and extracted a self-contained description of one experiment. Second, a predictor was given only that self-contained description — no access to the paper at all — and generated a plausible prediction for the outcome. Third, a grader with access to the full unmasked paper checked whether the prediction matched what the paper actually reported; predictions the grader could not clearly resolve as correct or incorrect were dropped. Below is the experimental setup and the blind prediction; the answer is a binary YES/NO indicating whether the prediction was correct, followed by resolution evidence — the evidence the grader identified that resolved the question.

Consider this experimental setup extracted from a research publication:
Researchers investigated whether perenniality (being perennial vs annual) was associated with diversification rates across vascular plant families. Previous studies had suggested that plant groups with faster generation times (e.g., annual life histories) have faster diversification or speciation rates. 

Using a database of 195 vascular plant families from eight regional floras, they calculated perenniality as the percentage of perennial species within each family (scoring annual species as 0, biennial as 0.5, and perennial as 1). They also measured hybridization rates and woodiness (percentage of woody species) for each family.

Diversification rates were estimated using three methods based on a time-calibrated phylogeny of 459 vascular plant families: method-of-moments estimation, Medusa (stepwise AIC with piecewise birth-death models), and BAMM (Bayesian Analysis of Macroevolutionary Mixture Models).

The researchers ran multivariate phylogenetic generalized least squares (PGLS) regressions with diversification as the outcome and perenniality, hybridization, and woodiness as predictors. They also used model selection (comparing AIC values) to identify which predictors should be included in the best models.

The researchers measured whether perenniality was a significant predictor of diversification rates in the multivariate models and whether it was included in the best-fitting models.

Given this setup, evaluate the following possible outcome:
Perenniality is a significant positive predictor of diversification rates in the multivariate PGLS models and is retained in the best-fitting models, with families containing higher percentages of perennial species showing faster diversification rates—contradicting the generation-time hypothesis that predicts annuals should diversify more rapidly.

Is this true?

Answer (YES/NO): NO